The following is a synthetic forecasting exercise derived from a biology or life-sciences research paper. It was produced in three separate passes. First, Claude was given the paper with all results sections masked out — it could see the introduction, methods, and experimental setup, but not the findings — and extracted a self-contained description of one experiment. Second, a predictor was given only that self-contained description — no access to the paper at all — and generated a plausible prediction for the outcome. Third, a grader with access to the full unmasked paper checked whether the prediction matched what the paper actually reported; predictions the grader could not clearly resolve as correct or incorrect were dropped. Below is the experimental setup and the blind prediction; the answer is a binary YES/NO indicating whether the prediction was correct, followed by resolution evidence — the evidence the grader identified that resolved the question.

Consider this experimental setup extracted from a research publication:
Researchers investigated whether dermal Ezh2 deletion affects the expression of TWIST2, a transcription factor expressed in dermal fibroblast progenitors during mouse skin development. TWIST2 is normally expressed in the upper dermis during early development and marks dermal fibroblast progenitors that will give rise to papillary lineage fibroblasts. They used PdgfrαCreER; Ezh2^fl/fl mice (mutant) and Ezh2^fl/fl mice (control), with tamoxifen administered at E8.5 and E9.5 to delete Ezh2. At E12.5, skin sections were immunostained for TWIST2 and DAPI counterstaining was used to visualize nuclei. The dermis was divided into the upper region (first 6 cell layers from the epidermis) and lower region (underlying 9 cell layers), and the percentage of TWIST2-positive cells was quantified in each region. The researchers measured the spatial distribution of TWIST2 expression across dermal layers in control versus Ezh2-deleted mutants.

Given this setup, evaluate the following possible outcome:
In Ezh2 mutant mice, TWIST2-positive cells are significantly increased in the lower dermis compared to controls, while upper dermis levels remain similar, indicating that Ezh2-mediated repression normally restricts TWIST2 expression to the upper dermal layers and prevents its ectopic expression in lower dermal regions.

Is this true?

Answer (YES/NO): YES